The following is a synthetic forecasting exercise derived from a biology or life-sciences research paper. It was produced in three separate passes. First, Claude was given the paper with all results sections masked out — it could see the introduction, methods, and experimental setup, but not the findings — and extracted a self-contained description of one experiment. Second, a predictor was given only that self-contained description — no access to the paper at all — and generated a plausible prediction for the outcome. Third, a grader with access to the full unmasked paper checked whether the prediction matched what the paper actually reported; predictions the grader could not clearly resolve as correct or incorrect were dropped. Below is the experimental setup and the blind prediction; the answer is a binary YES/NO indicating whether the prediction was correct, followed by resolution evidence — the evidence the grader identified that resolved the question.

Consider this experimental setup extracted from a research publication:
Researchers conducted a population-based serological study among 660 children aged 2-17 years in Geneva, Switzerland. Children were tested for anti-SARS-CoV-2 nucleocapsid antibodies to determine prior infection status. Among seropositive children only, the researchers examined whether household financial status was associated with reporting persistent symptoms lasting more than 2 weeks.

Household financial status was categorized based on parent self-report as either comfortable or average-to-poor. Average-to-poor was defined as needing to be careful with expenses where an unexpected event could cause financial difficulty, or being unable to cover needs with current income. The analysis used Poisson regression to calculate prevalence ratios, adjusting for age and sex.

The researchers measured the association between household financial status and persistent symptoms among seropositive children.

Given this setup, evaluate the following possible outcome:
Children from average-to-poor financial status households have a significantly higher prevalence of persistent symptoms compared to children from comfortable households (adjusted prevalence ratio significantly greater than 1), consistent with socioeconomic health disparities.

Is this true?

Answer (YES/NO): YES